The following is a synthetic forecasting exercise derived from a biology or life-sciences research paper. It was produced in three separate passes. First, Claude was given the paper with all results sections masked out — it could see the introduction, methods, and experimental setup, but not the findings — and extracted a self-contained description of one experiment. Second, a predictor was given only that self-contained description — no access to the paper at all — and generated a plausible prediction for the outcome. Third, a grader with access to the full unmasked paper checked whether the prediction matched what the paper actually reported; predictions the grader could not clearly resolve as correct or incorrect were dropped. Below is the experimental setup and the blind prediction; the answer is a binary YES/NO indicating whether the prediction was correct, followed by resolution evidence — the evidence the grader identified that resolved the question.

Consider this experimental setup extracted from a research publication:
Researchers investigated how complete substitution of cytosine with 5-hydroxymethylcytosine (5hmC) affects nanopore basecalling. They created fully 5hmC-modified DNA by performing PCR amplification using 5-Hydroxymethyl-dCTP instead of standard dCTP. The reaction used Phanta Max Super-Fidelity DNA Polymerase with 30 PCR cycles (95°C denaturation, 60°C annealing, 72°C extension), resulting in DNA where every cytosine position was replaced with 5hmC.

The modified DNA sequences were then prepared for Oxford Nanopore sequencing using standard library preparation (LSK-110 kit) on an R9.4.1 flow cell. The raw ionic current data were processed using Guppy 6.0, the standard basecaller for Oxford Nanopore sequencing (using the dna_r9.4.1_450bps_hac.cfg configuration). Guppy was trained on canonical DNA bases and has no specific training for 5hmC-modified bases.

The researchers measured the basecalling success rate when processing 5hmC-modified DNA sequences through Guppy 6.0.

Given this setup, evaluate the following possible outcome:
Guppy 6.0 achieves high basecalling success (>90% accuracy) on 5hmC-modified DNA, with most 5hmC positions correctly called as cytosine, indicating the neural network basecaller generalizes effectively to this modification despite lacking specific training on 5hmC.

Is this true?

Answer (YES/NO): NO